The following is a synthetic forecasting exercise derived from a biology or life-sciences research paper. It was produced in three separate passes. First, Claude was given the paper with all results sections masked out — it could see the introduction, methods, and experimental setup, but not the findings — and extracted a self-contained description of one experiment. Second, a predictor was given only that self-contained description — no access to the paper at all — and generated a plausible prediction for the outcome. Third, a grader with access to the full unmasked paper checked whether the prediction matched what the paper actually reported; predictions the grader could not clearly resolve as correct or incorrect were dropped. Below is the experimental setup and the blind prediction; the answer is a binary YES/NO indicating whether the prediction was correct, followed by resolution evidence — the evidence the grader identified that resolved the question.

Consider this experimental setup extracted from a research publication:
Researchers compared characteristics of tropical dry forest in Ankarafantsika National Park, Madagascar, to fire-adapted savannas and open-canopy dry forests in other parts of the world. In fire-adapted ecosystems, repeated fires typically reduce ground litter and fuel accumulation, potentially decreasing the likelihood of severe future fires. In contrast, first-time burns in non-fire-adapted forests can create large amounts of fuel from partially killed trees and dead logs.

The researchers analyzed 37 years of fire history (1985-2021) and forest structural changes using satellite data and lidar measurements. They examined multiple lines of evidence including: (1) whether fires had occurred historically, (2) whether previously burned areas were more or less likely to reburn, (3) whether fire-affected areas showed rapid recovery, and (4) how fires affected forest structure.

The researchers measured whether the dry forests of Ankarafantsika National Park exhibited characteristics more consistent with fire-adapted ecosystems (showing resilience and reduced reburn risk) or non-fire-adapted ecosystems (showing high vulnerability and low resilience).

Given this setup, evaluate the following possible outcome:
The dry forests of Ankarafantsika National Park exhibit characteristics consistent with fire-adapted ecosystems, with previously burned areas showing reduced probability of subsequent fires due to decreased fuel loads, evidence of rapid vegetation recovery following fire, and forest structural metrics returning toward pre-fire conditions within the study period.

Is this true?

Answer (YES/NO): NO